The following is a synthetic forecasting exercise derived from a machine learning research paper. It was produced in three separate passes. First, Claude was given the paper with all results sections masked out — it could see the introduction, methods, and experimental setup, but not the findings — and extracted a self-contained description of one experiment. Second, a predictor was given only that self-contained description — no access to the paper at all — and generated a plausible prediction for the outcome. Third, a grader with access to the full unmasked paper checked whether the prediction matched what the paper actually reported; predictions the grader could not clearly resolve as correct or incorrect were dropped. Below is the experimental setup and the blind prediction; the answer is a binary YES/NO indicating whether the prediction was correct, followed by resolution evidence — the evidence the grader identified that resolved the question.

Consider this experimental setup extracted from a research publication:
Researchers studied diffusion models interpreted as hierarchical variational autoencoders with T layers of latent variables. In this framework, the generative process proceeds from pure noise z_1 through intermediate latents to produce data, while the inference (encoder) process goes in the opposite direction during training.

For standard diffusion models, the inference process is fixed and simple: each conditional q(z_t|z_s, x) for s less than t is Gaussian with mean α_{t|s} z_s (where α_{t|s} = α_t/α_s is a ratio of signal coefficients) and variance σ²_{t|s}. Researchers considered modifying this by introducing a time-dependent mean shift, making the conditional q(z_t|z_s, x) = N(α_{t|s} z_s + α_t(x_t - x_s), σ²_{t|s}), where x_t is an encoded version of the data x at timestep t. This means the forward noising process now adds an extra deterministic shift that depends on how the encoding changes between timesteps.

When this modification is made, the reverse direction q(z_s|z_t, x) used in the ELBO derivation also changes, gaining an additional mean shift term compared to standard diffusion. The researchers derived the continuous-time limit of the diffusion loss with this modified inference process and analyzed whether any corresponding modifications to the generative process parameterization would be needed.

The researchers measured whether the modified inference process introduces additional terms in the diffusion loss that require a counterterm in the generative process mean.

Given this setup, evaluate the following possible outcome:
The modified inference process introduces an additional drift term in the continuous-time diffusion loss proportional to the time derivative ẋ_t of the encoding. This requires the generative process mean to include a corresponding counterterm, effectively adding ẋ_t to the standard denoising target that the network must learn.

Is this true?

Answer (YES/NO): YES